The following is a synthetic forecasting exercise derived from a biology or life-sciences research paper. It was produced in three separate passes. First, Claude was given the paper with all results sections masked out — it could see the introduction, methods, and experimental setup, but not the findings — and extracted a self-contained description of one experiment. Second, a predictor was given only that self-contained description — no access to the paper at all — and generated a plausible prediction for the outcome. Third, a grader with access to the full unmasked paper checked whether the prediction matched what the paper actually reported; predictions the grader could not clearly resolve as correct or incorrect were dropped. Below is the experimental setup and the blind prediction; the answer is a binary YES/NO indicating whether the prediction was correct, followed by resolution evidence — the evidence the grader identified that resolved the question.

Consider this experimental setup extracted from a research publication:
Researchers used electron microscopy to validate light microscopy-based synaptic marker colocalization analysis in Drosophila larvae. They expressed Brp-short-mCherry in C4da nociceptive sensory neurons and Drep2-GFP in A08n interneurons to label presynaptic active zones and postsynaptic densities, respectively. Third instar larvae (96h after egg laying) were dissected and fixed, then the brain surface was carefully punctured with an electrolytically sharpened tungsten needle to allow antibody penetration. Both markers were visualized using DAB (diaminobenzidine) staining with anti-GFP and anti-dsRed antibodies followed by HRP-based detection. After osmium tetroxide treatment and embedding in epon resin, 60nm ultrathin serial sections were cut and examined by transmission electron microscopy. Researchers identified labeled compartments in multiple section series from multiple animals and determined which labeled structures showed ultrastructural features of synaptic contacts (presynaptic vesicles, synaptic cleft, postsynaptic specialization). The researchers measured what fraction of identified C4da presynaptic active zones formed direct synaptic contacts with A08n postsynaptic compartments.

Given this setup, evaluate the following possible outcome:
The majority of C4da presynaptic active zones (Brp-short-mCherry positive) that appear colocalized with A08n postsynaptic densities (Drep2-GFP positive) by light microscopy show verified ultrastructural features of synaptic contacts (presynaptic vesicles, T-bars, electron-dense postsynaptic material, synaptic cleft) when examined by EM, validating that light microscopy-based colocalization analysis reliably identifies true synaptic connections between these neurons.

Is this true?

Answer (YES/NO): YES